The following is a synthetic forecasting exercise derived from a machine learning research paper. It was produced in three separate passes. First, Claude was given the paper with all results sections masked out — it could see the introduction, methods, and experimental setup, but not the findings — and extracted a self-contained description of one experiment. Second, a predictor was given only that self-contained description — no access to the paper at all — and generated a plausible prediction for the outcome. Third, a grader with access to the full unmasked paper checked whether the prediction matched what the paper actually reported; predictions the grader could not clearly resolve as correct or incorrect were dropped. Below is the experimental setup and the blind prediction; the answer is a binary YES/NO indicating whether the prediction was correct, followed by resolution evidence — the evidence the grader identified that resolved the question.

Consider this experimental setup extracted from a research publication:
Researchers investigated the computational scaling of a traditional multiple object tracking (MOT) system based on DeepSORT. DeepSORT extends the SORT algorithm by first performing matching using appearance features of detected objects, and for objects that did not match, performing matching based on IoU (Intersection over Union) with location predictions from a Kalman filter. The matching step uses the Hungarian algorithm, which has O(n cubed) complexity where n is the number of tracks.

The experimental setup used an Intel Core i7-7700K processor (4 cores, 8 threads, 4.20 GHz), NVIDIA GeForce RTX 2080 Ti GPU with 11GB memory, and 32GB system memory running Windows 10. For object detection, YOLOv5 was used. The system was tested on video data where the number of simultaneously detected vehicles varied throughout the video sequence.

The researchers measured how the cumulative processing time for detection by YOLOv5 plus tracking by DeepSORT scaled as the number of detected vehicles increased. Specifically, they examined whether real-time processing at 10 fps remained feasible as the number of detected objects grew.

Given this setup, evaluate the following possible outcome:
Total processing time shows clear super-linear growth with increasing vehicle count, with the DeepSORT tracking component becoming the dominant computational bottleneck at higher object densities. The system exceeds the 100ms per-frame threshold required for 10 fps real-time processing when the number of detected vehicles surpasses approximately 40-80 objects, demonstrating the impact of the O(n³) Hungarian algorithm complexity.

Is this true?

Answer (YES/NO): NO